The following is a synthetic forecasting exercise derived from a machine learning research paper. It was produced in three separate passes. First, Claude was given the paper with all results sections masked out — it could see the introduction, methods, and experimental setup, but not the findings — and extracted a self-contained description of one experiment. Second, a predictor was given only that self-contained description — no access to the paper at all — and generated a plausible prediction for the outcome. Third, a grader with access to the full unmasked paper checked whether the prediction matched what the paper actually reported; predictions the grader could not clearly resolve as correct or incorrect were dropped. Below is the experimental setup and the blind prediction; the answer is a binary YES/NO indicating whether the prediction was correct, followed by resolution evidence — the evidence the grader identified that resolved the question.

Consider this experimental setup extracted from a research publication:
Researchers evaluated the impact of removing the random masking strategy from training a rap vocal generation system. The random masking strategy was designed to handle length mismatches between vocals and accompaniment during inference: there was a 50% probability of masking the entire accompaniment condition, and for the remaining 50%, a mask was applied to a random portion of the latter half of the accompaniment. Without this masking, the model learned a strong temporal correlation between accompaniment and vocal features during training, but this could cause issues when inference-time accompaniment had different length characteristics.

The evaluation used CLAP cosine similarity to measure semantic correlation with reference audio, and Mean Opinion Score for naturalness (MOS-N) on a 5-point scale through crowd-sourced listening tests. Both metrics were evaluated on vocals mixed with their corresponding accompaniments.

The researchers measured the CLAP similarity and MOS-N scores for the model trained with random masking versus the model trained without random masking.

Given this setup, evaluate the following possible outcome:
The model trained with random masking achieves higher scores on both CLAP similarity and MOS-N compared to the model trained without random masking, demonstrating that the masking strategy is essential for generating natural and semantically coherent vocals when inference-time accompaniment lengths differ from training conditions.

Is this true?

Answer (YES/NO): YES